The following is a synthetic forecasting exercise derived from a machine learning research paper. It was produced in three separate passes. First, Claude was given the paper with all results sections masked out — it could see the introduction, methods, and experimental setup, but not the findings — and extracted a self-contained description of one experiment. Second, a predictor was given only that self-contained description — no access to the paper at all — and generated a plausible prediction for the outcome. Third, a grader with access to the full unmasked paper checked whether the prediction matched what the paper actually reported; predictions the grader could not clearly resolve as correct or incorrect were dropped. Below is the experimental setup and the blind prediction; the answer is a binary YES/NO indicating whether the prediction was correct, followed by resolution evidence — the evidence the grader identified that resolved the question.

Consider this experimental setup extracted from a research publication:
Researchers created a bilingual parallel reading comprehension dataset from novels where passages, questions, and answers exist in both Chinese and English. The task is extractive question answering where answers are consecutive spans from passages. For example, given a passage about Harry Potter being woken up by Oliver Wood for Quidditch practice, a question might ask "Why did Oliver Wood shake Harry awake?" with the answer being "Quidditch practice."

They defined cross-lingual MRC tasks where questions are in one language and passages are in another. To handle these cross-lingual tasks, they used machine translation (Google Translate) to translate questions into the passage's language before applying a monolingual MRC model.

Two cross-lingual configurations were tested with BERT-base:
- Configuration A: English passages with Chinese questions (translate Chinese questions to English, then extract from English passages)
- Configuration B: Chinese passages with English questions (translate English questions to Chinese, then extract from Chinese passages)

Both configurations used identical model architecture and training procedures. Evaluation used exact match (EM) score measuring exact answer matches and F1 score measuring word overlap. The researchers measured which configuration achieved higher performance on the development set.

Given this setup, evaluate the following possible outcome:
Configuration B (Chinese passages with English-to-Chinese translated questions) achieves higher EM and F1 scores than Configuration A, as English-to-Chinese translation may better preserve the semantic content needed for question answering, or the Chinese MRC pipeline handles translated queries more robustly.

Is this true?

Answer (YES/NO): YES